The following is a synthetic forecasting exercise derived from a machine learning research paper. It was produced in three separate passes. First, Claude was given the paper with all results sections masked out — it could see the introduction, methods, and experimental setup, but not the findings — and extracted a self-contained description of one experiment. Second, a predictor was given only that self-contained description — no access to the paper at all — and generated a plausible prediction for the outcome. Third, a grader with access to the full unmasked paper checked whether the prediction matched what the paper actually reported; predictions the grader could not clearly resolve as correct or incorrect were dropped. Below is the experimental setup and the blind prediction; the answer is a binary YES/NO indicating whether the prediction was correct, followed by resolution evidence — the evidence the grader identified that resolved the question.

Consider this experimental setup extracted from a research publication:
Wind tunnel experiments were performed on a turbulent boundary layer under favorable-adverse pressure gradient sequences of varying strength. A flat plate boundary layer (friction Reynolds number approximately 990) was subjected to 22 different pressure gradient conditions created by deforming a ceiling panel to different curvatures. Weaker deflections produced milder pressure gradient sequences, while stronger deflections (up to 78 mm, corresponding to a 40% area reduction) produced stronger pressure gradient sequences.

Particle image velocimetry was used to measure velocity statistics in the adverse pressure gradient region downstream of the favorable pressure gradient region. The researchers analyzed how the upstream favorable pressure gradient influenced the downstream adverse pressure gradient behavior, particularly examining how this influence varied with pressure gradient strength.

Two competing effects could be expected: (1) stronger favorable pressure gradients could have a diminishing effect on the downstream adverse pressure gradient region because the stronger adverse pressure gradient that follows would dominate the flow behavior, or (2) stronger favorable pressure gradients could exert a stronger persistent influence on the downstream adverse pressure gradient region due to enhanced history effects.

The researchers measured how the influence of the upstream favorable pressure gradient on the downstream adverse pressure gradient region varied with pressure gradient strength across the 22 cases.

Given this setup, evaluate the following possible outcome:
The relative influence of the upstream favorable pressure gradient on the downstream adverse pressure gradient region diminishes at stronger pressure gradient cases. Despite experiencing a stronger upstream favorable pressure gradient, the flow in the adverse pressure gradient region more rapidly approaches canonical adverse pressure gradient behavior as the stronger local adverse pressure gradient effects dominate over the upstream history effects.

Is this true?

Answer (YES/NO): NO